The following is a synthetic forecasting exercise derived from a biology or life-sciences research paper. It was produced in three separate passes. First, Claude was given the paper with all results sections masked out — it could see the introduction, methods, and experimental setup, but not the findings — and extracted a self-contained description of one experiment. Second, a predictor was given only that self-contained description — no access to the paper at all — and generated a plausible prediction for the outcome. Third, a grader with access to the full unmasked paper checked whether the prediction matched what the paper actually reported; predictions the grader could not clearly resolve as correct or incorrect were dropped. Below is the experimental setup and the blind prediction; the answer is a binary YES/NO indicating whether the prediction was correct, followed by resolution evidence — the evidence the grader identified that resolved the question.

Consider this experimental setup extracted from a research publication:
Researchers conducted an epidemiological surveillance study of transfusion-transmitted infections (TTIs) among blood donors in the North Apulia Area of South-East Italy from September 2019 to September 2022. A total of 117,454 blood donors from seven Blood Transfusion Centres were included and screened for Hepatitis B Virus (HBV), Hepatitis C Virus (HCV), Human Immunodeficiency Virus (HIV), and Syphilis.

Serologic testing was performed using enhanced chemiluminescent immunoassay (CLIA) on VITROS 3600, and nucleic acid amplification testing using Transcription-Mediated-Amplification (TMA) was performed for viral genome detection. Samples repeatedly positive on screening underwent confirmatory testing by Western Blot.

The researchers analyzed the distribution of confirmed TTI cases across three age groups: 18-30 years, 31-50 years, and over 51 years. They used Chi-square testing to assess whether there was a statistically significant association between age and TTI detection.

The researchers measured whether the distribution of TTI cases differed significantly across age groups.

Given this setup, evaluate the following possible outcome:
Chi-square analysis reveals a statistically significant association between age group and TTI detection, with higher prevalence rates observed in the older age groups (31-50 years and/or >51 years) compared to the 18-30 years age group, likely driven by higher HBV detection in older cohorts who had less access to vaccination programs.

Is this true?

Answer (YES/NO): YES